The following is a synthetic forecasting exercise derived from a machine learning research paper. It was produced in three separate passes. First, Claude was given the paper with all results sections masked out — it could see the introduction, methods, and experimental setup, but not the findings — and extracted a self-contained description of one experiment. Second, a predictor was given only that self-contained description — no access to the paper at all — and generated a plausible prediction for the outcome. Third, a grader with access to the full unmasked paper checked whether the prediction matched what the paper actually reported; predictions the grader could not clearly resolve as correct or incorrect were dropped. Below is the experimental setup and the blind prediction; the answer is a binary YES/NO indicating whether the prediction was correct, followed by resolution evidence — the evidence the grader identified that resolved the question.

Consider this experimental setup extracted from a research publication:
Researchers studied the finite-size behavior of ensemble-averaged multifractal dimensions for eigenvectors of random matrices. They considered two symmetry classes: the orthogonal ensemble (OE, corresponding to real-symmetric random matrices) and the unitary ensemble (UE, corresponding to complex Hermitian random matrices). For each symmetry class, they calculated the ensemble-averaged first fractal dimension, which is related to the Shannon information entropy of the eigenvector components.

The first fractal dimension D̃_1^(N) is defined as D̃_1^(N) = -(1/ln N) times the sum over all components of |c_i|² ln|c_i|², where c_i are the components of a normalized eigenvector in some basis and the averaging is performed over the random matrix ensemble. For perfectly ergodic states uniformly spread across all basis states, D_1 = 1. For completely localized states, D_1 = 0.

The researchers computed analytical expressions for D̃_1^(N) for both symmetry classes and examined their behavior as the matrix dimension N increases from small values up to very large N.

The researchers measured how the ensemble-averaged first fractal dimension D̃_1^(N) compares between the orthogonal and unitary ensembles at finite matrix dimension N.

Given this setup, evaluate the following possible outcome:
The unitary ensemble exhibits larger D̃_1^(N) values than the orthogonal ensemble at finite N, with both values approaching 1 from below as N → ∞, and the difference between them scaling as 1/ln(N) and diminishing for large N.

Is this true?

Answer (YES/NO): YES